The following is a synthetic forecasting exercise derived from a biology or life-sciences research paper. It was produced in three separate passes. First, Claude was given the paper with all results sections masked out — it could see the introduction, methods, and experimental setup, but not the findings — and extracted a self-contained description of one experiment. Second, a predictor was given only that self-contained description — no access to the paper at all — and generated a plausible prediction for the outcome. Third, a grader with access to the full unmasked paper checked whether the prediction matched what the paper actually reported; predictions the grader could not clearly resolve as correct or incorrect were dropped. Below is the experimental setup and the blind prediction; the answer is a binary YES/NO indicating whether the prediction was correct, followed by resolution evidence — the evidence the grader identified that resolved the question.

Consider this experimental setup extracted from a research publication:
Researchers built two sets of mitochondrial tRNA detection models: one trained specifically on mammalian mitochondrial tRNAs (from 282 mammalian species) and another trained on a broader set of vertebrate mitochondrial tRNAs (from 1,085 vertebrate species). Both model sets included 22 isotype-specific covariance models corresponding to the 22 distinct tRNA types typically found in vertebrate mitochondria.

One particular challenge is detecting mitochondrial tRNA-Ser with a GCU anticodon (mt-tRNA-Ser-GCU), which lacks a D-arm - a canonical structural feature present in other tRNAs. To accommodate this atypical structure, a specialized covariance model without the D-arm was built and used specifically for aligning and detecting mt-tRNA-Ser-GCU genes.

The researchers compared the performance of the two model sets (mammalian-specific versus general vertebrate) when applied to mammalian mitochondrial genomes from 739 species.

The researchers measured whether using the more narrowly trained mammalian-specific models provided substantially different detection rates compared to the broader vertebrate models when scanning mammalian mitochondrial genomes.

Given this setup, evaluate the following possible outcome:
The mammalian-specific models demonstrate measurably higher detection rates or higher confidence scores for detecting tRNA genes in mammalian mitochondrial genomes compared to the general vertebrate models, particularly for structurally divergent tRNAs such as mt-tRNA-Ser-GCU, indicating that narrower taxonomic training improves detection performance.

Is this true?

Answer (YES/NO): NO